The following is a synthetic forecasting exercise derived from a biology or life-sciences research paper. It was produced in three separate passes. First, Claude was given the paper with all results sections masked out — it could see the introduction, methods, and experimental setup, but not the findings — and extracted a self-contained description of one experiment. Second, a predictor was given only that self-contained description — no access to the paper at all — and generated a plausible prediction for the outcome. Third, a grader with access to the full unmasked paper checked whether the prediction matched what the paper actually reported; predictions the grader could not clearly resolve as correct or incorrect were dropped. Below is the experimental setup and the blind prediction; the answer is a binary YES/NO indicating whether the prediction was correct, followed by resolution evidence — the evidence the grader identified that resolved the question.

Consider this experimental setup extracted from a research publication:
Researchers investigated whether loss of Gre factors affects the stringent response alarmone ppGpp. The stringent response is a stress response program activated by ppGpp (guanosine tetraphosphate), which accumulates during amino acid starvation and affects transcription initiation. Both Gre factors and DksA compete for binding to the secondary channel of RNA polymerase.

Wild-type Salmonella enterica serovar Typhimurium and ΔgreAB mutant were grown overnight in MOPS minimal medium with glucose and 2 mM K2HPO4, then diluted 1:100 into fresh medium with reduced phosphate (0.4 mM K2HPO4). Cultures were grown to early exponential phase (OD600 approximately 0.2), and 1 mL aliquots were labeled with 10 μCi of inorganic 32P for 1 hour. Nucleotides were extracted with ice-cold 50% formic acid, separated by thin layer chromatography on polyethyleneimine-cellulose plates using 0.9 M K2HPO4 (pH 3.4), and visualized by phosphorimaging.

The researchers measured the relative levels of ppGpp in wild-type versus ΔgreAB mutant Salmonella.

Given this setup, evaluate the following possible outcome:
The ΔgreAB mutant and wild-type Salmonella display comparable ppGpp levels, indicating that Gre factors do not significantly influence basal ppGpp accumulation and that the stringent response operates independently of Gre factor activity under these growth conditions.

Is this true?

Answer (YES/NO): NO